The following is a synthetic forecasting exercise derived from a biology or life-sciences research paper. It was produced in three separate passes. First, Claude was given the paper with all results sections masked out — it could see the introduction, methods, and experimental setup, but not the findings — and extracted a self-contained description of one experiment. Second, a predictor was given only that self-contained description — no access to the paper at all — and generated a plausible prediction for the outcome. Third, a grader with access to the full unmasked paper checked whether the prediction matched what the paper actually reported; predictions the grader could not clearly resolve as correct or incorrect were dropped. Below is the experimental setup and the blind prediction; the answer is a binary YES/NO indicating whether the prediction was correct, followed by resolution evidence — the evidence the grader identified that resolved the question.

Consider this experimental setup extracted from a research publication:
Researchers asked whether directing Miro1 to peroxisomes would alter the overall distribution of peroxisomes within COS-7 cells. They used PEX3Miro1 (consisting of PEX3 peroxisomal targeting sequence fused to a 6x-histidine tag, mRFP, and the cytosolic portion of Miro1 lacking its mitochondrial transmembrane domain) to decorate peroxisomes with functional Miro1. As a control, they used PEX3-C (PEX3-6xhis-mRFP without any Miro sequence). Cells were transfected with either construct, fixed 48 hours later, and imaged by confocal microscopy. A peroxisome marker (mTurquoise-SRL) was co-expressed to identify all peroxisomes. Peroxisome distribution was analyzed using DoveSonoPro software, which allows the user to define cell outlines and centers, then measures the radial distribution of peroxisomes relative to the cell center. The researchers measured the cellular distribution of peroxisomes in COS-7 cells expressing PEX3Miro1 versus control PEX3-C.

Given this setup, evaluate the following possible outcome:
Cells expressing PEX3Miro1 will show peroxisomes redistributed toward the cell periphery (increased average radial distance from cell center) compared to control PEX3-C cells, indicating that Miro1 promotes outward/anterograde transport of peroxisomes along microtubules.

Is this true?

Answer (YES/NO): NO